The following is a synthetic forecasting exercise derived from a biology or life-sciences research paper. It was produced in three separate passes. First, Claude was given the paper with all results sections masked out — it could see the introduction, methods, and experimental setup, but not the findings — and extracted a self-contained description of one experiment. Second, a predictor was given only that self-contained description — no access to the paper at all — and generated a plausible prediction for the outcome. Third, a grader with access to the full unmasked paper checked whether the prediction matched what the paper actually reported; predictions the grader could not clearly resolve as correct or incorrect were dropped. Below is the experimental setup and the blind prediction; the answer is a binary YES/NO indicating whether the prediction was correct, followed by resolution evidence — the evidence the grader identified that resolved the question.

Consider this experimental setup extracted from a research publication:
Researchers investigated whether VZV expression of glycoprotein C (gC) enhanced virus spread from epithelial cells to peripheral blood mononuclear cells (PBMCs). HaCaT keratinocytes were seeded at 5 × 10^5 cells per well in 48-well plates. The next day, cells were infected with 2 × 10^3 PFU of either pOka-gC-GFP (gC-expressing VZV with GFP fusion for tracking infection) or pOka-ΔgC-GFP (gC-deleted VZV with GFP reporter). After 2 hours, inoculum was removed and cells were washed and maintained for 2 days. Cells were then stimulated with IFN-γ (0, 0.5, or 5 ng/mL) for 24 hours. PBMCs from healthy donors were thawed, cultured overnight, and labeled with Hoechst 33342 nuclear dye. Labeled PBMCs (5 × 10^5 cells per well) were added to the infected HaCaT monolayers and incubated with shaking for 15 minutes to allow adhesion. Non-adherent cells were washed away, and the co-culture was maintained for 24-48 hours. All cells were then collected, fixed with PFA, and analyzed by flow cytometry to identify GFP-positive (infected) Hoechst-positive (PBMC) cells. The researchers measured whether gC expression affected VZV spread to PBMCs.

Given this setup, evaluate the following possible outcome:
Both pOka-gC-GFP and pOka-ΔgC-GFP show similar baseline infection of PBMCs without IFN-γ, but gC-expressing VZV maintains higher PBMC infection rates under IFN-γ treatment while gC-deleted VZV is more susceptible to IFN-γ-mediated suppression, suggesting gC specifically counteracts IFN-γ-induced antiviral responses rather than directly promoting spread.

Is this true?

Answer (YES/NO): NO